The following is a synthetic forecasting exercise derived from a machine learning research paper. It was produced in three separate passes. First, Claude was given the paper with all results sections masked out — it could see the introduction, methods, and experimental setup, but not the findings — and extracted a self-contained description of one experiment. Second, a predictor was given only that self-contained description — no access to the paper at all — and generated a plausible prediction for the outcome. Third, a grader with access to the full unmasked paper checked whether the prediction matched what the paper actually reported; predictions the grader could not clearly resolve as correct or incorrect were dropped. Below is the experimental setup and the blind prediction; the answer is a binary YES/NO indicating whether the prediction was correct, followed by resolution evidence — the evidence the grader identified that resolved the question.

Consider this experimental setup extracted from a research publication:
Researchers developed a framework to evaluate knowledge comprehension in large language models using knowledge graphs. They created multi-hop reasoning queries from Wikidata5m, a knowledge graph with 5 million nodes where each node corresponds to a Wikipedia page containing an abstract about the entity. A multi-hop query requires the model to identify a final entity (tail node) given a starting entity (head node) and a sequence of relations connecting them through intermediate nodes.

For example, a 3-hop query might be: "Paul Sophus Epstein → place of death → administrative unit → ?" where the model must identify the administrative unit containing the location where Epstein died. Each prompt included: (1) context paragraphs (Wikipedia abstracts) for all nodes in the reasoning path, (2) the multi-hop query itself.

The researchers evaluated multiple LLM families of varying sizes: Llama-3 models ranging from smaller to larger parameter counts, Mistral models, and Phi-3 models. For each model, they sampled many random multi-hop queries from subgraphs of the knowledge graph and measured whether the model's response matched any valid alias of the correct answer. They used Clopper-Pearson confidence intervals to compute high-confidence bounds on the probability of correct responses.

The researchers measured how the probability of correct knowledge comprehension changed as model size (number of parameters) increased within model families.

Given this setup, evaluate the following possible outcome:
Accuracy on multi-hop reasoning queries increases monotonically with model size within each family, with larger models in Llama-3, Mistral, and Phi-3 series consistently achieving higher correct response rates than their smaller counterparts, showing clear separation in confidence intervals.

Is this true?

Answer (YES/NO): NO